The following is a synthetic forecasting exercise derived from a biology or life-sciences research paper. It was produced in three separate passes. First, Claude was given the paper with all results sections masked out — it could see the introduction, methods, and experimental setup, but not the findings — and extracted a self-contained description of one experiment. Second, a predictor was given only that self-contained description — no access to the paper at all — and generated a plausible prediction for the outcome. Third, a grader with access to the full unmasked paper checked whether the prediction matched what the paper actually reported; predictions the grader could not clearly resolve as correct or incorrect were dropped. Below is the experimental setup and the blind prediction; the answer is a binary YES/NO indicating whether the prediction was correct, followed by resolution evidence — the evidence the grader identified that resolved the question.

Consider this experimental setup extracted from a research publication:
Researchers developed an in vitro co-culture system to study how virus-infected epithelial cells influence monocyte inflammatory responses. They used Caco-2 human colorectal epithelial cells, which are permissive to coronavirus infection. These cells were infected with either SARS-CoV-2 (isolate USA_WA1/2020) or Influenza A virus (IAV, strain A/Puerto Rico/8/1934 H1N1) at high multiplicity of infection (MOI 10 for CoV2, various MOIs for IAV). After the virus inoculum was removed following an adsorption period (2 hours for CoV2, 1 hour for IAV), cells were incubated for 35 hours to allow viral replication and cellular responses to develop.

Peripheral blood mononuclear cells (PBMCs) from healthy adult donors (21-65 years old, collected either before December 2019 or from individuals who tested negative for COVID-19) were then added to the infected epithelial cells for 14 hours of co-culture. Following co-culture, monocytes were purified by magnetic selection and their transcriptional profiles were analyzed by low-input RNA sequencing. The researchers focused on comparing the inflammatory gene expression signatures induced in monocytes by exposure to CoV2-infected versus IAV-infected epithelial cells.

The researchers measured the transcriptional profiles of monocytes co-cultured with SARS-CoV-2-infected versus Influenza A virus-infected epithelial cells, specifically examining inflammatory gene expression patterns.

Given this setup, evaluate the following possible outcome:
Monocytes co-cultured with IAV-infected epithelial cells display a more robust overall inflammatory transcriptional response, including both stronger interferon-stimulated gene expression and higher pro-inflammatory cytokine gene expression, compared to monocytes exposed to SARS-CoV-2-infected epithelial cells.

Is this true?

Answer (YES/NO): NO